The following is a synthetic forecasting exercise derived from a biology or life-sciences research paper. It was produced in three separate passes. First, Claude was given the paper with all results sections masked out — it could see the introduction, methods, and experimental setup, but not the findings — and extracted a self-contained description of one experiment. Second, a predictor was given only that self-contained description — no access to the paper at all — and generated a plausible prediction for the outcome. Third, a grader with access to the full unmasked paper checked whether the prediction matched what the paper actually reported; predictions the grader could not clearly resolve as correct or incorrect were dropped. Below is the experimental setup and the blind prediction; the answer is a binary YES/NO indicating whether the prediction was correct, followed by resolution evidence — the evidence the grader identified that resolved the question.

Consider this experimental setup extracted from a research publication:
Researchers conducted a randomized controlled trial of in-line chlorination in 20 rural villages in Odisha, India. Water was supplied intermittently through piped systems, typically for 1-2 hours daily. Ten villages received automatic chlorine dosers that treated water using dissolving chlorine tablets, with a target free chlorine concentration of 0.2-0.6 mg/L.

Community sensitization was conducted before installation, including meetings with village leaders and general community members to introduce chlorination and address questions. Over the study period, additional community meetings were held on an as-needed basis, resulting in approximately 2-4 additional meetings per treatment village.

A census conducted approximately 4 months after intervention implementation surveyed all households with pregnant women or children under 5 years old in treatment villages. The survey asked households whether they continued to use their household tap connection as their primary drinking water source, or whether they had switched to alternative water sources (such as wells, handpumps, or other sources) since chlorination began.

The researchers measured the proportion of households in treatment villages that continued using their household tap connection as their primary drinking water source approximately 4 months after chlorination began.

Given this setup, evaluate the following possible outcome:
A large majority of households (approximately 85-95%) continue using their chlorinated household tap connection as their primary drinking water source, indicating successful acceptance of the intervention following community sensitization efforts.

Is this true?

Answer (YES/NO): NO